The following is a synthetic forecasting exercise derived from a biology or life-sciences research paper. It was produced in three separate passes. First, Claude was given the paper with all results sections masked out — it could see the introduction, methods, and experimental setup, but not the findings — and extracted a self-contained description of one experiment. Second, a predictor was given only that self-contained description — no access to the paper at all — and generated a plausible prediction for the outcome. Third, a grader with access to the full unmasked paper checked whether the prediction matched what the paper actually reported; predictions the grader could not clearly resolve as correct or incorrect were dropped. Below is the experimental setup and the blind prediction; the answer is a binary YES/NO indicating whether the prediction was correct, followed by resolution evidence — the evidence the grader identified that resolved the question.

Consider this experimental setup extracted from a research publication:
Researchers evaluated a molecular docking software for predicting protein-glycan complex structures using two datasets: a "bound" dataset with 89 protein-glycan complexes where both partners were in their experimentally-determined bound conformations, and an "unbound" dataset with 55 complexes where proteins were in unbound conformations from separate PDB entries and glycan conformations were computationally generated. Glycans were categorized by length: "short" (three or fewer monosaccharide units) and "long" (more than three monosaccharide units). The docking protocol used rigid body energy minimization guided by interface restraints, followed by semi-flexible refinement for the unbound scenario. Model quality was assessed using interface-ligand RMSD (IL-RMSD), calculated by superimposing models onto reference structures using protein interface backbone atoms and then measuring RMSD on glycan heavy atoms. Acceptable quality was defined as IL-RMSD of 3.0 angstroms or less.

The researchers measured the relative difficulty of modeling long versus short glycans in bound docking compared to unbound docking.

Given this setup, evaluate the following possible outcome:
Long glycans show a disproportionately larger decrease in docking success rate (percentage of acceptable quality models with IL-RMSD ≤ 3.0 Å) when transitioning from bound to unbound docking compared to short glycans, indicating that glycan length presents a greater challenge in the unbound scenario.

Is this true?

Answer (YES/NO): YES